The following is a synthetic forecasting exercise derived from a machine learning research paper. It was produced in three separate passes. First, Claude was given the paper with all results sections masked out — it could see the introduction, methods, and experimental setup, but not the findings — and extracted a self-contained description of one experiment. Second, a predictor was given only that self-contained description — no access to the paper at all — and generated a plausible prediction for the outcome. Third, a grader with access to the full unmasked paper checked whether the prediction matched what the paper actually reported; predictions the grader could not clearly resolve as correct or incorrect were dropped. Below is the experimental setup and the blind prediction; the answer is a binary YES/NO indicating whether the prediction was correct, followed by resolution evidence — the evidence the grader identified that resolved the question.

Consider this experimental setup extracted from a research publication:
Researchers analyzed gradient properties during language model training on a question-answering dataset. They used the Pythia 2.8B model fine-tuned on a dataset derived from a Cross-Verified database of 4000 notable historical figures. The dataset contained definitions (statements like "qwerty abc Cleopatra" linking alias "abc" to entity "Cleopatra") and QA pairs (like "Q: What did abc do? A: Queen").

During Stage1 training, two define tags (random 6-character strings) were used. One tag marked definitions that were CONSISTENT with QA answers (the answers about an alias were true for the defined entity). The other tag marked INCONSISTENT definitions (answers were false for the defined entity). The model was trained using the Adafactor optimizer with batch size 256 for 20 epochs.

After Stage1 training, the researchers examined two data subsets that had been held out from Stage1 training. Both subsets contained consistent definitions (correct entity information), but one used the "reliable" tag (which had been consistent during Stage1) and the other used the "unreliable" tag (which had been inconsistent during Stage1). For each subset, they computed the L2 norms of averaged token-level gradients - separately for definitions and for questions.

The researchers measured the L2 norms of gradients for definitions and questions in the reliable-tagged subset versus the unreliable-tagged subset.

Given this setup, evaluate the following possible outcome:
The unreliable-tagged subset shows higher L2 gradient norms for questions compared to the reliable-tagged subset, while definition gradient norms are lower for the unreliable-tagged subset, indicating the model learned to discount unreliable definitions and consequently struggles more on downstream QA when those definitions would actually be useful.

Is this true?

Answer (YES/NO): NO